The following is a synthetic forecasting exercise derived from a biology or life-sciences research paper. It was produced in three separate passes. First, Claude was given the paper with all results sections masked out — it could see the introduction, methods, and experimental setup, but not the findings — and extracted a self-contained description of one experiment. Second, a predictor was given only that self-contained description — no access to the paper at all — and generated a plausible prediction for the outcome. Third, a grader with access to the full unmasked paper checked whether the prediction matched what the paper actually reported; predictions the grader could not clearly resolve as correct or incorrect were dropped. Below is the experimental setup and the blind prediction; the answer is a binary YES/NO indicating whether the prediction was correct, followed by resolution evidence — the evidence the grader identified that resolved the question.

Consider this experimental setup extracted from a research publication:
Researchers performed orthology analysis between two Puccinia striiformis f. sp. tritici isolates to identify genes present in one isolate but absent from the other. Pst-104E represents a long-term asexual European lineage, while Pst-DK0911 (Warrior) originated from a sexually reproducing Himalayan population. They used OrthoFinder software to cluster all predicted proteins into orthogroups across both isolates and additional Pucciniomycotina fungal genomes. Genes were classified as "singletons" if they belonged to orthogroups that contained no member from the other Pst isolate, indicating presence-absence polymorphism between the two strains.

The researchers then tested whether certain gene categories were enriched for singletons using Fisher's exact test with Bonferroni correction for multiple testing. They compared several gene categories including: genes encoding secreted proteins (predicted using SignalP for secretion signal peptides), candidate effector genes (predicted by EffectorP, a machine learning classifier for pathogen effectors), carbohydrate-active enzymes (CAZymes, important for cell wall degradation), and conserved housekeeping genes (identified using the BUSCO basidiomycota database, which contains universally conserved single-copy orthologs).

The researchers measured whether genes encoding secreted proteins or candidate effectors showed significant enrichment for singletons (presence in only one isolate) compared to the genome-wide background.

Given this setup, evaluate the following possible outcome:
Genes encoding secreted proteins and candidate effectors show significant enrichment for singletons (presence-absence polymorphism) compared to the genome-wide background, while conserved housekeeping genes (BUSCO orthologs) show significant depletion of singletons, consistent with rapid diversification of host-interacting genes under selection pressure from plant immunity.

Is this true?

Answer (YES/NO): NO